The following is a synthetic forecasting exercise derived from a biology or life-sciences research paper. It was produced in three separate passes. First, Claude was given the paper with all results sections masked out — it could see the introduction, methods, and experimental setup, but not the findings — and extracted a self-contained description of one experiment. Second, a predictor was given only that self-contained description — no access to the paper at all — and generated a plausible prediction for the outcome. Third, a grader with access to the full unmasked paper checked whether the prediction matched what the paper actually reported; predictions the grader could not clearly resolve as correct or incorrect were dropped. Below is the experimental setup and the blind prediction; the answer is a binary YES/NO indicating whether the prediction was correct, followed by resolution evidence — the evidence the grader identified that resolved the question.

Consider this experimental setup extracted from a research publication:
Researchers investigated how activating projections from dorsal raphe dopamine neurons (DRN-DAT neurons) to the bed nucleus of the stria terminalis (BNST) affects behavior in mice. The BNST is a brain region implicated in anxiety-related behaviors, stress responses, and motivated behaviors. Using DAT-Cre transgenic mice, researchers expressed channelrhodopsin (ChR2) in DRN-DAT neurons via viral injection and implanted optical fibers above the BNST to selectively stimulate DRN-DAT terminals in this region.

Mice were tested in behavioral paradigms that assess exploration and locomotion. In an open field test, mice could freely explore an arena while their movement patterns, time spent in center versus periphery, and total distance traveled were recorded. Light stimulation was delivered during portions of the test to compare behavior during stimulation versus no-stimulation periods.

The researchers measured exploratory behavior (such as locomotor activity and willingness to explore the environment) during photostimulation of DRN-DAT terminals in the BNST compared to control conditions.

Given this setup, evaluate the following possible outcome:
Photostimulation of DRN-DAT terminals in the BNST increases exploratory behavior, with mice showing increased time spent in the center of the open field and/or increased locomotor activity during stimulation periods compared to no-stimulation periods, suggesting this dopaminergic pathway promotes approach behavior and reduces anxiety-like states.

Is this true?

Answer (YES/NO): NO